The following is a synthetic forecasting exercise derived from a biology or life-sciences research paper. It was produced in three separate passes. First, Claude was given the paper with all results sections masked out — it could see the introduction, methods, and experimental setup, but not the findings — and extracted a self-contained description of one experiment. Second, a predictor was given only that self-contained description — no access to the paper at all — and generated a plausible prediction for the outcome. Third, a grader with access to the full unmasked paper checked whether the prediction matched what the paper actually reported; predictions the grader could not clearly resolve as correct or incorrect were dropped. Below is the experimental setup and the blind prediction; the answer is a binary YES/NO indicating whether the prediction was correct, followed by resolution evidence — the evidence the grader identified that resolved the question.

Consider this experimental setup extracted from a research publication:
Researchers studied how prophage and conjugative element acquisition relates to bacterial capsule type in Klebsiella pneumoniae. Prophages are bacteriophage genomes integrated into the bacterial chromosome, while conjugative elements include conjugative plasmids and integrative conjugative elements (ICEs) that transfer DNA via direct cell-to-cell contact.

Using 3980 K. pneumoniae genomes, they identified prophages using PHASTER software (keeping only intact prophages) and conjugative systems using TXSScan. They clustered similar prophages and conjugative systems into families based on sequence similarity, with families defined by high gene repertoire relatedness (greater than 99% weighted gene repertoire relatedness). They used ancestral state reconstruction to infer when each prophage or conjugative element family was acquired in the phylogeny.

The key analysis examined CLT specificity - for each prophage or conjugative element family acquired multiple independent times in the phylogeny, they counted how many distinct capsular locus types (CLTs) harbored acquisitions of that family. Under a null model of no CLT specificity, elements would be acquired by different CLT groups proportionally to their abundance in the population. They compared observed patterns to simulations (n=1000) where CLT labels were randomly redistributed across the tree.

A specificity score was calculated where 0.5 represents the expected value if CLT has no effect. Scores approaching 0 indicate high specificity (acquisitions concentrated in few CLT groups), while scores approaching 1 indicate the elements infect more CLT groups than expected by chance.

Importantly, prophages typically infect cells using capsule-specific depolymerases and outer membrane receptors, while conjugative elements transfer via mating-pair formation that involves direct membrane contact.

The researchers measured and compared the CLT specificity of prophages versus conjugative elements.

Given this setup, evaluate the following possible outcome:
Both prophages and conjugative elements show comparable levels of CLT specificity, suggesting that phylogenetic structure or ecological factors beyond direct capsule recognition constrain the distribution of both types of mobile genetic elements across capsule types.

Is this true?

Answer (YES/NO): NO